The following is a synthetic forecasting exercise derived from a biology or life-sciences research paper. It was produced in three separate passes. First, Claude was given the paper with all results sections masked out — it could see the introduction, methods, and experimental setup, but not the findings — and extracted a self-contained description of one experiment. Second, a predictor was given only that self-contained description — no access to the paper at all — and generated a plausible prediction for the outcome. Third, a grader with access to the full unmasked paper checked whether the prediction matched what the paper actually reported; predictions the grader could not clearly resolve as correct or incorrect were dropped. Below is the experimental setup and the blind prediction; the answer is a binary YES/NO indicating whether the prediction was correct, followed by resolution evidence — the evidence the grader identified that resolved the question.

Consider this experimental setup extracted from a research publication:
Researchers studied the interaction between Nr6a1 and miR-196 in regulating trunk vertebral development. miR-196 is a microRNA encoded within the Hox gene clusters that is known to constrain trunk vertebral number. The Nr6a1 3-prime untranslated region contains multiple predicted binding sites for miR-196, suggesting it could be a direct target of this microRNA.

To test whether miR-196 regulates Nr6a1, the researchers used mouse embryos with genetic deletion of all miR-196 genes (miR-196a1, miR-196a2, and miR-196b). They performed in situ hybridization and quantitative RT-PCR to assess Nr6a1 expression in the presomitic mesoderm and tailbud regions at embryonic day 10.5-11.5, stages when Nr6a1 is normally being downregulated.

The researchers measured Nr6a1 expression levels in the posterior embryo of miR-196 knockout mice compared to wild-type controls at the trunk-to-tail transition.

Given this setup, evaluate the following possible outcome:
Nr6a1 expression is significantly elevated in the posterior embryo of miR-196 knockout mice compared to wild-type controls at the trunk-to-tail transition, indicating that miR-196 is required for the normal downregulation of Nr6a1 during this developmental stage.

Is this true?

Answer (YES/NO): YES